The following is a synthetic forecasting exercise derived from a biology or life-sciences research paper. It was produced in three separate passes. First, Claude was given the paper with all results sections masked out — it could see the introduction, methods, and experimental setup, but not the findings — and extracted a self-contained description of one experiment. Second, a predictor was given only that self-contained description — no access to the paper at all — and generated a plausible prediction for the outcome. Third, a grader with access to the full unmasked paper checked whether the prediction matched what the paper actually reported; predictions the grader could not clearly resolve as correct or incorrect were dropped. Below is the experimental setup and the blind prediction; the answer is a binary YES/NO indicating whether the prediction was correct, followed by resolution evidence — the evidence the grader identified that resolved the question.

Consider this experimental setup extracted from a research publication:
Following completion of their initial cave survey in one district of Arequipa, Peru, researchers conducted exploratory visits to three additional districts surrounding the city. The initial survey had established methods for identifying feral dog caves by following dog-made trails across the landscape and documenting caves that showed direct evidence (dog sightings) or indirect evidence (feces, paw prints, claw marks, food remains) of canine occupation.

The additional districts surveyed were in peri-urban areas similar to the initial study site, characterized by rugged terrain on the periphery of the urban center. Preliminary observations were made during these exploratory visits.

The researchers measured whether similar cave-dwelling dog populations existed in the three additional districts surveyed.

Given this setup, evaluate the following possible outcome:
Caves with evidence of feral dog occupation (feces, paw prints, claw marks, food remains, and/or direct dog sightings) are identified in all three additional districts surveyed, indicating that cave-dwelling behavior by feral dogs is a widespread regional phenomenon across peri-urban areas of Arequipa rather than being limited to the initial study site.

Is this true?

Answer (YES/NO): YES